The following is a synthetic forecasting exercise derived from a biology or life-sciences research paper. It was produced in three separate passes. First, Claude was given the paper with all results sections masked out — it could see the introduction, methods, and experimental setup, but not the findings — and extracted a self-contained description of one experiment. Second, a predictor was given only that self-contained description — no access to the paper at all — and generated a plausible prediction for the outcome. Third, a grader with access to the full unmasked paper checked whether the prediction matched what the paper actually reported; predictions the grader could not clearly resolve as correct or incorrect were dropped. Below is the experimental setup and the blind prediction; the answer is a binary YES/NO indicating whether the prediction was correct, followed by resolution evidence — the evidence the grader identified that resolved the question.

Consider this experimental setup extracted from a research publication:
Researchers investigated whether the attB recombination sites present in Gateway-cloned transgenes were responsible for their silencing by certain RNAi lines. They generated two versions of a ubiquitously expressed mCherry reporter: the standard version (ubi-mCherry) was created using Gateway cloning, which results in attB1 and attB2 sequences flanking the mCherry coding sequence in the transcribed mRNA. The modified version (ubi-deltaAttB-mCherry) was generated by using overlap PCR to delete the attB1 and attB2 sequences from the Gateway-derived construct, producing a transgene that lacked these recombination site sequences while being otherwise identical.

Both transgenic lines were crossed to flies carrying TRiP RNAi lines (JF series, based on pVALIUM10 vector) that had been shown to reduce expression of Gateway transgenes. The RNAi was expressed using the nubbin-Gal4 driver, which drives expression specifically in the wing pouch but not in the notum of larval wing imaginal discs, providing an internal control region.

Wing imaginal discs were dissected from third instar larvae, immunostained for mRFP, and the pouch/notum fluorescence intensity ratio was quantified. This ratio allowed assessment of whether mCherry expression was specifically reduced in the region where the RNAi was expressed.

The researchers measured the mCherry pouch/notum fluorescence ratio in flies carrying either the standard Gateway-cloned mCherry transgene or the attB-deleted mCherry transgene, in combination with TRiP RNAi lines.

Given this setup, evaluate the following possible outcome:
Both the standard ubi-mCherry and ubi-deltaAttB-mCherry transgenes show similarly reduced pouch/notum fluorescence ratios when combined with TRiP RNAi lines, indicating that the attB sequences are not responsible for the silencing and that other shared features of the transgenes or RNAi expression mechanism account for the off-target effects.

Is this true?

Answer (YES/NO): NO